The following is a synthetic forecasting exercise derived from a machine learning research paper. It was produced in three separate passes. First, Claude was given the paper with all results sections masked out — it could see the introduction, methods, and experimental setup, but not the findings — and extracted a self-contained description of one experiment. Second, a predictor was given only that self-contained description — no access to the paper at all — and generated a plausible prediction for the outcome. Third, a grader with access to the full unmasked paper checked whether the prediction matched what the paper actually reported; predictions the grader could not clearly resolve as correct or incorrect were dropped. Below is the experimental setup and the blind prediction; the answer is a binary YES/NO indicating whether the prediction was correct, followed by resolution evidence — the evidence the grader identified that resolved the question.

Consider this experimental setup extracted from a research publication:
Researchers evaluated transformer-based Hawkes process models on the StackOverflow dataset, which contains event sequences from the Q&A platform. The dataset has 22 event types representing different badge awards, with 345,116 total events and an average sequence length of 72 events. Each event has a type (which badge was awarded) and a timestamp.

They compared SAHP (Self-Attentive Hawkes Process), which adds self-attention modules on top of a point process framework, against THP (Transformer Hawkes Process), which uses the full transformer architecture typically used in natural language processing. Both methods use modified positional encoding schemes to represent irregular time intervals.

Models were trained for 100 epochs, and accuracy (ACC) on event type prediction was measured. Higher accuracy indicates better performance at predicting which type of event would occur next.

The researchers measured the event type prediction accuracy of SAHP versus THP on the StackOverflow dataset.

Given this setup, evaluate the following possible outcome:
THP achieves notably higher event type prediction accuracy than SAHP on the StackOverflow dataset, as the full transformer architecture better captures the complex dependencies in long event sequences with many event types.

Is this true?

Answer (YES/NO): YES